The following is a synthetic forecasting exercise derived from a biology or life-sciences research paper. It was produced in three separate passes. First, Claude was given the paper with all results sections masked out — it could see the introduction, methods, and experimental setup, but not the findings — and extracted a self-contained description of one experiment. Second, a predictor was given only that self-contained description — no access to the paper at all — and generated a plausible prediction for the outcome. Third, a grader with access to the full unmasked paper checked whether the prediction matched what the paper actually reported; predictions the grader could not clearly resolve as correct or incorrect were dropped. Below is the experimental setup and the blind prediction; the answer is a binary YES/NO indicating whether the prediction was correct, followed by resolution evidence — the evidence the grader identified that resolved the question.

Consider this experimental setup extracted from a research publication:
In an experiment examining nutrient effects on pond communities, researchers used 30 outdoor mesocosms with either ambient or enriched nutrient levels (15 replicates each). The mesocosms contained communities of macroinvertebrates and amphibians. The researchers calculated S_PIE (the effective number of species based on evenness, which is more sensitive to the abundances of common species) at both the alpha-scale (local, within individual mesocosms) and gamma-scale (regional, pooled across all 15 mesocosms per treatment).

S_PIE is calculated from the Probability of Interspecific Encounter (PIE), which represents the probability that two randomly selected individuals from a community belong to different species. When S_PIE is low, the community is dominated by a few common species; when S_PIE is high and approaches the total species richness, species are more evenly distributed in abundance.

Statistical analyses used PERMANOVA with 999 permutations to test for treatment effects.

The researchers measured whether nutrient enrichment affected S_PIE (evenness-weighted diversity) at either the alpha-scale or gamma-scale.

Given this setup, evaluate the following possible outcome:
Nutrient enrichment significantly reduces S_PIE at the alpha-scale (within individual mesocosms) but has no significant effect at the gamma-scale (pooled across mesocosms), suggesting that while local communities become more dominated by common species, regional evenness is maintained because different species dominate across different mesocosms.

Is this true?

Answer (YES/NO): NO